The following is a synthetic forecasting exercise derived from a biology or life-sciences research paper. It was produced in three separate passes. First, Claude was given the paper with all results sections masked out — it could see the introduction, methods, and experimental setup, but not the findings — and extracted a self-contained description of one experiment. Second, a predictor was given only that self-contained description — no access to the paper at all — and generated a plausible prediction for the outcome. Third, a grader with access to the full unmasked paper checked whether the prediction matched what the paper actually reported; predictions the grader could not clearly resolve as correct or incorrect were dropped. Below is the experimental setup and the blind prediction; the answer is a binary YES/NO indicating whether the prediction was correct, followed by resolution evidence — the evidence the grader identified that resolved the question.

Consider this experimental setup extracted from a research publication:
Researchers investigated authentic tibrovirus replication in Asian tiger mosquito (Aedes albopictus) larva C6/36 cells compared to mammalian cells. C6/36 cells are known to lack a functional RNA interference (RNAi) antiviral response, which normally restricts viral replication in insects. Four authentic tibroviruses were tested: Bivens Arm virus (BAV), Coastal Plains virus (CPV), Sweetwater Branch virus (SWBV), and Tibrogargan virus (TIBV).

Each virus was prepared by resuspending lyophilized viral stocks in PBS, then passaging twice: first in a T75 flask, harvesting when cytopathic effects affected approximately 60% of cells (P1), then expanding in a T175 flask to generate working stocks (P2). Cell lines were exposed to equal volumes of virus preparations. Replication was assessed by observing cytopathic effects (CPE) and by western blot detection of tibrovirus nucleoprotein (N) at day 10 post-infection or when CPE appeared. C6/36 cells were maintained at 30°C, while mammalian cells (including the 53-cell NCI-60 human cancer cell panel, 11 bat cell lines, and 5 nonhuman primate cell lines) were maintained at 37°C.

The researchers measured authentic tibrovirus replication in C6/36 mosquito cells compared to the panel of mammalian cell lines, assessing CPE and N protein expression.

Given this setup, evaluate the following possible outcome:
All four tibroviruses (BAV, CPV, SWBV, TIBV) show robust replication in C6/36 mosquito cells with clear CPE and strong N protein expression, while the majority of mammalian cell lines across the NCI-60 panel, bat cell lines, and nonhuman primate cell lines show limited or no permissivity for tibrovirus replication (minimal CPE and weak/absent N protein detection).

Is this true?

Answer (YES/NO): NO